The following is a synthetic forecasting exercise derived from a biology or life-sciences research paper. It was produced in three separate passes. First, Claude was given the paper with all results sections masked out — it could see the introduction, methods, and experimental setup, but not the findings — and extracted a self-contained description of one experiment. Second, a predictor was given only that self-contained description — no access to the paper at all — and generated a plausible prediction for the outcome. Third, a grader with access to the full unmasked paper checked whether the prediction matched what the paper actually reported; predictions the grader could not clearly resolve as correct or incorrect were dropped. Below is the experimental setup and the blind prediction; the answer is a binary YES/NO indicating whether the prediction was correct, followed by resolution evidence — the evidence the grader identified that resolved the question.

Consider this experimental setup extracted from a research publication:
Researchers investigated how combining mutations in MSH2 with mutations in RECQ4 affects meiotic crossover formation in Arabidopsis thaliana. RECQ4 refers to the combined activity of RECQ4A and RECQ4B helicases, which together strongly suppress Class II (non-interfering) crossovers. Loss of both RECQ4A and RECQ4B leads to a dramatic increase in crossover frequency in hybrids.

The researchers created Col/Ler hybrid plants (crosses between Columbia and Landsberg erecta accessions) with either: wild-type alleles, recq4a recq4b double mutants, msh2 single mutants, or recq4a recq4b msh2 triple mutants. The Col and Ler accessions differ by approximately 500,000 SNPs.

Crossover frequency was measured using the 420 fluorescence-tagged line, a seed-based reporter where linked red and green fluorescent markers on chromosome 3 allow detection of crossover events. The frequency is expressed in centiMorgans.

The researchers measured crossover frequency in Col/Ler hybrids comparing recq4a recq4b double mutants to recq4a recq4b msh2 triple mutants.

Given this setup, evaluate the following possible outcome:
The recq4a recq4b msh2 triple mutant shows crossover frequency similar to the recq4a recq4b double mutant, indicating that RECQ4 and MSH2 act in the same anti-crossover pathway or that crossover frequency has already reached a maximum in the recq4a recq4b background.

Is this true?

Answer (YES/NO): NO